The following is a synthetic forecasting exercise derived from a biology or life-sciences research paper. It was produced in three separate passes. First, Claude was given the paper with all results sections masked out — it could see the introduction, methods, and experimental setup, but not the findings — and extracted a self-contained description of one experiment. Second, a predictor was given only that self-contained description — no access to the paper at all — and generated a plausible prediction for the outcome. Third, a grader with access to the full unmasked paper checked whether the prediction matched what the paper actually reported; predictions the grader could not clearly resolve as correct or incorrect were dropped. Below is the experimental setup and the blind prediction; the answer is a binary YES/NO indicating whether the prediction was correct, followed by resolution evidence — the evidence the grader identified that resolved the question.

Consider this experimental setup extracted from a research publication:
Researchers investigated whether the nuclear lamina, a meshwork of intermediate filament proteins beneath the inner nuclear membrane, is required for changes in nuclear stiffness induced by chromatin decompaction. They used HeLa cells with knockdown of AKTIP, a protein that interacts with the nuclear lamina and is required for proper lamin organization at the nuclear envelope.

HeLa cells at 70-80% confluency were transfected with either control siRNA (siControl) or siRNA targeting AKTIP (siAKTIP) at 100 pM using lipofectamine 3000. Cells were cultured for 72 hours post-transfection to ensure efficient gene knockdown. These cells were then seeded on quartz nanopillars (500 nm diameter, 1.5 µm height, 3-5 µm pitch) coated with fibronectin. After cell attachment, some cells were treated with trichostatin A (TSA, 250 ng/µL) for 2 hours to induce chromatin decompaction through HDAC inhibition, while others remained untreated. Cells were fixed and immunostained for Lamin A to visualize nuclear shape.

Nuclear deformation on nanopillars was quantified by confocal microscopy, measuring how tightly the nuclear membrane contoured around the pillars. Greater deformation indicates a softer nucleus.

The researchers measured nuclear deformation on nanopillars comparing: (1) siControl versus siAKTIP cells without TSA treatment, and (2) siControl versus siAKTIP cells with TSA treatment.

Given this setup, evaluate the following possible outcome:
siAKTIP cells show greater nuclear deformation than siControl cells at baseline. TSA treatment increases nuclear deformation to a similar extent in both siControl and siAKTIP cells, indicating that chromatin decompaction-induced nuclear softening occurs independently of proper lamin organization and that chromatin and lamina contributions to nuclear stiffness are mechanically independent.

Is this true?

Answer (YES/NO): NO